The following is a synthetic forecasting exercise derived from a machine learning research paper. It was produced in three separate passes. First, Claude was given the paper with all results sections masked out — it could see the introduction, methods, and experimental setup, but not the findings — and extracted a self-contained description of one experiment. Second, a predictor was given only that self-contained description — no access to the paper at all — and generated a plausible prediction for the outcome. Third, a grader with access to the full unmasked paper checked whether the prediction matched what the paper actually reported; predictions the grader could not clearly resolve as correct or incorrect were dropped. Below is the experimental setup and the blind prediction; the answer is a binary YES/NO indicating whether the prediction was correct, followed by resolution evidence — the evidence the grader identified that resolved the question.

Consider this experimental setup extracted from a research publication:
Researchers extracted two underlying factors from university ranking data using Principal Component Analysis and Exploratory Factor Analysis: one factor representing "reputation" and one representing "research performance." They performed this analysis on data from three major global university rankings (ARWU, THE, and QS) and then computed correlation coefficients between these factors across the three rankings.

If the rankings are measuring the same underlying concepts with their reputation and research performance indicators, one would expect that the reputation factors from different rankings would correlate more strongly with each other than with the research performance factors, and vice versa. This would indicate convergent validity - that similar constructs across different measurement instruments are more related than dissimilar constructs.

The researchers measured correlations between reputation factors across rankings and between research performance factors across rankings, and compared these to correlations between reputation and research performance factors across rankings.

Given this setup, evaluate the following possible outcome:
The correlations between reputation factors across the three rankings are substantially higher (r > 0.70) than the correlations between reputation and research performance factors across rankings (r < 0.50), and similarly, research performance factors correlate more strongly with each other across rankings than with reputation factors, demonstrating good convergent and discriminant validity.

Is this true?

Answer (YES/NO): NO